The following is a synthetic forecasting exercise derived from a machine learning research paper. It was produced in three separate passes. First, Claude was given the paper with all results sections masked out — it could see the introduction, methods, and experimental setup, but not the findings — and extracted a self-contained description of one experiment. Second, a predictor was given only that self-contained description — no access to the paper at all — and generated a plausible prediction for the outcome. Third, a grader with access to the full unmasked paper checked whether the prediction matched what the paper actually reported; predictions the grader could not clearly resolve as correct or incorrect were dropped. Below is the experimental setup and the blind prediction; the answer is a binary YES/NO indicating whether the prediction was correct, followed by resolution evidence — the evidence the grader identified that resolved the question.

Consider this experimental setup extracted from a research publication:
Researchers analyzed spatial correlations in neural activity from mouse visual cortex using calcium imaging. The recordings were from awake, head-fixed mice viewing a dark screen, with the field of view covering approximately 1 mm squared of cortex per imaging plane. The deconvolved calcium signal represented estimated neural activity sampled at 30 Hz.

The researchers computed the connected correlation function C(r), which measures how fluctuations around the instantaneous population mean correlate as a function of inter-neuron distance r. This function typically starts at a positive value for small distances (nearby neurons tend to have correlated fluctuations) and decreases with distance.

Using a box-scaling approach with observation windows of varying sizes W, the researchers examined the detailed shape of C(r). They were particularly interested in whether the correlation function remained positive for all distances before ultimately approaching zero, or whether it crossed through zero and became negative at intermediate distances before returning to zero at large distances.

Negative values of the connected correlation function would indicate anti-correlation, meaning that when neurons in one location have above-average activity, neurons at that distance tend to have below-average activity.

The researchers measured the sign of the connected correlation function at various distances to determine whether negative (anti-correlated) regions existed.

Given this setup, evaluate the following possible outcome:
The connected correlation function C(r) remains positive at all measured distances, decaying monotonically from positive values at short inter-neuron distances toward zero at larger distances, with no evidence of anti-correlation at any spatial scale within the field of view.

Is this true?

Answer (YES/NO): NO